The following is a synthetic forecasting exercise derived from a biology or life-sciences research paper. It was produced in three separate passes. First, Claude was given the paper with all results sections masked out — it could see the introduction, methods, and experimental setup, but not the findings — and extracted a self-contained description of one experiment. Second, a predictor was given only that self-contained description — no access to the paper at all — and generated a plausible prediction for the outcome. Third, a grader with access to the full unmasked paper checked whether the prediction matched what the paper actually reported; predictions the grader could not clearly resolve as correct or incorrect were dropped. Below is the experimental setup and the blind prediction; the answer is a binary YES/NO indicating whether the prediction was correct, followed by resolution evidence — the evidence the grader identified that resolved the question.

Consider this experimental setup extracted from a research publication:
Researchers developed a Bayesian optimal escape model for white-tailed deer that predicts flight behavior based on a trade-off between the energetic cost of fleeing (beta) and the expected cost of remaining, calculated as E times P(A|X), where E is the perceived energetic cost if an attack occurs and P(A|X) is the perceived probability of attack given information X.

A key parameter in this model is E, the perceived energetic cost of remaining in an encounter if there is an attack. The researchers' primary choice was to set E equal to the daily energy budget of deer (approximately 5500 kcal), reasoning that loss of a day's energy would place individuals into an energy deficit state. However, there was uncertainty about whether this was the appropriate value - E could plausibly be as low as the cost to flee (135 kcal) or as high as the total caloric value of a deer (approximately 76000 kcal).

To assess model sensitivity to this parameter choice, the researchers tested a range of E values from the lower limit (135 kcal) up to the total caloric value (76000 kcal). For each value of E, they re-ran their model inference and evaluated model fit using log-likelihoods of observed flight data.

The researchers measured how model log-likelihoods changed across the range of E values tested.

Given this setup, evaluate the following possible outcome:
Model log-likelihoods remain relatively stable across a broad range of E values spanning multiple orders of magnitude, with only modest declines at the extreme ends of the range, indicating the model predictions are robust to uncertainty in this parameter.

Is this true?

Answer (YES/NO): NO